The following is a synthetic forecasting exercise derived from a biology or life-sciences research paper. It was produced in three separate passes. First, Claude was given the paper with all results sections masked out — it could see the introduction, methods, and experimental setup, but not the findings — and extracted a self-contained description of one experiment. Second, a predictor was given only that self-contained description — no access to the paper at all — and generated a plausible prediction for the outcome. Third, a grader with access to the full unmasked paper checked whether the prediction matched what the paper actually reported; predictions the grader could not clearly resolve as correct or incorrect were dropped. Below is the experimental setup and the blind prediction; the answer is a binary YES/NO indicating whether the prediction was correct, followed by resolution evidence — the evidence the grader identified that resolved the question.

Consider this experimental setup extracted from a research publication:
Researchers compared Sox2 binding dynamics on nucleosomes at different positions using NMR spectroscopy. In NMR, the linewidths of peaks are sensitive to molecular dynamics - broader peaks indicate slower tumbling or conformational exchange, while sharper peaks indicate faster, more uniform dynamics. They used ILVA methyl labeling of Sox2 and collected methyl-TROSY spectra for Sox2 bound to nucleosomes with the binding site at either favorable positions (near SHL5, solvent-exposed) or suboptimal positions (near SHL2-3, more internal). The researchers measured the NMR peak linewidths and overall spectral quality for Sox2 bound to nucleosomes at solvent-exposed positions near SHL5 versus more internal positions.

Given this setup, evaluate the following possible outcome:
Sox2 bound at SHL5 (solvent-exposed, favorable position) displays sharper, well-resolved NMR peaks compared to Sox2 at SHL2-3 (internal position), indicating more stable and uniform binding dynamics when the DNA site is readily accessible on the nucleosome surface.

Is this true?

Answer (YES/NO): YES